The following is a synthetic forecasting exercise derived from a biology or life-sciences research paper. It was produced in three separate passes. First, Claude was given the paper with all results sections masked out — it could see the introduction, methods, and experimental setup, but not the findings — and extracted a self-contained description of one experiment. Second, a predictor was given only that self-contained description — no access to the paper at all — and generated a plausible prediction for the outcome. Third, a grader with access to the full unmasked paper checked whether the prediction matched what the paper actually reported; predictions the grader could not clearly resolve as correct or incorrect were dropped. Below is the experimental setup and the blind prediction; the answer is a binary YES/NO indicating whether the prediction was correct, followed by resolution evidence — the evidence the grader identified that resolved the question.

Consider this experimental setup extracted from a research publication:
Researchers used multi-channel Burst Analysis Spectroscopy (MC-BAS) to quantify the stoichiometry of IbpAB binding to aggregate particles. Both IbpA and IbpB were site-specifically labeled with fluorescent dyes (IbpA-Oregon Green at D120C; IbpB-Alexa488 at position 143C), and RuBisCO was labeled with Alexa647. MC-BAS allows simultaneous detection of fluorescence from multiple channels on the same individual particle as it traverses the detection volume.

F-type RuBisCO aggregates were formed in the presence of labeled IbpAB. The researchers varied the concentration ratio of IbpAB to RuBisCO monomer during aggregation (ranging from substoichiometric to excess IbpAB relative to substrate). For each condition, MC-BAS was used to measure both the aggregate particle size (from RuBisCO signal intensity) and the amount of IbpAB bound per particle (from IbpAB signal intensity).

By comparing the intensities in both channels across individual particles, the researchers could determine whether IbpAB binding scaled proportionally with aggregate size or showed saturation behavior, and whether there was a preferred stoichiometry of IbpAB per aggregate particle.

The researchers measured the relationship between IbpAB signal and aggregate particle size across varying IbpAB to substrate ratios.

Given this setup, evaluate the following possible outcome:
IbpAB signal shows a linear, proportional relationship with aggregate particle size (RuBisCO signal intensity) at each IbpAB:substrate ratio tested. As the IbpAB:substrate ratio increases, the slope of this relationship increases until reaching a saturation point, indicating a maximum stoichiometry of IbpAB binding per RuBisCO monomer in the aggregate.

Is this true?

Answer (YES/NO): NO